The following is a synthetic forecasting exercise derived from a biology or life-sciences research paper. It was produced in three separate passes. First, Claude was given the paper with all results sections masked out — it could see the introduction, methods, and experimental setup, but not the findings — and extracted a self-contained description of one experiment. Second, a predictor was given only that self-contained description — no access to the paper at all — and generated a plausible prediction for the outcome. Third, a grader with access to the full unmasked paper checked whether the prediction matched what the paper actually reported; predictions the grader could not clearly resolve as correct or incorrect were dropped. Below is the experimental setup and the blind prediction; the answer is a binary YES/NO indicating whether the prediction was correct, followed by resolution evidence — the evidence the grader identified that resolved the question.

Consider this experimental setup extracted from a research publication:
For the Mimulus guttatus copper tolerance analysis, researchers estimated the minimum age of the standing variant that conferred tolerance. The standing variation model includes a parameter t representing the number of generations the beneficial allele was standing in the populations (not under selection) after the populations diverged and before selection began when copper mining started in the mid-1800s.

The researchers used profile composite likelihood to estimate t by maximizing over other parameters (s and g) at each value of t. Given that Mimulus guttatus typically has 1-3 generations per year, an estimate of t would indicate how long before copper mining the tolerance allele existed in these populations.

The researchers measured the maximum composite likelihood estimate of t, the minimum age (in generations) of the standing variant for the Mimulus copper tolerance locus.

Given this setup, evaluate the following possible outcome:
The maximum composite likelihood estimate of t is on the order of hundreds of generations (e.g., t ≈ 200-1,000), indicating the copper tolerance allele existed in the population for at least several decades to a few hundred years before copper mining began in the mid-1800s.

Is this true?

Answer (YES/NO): YES